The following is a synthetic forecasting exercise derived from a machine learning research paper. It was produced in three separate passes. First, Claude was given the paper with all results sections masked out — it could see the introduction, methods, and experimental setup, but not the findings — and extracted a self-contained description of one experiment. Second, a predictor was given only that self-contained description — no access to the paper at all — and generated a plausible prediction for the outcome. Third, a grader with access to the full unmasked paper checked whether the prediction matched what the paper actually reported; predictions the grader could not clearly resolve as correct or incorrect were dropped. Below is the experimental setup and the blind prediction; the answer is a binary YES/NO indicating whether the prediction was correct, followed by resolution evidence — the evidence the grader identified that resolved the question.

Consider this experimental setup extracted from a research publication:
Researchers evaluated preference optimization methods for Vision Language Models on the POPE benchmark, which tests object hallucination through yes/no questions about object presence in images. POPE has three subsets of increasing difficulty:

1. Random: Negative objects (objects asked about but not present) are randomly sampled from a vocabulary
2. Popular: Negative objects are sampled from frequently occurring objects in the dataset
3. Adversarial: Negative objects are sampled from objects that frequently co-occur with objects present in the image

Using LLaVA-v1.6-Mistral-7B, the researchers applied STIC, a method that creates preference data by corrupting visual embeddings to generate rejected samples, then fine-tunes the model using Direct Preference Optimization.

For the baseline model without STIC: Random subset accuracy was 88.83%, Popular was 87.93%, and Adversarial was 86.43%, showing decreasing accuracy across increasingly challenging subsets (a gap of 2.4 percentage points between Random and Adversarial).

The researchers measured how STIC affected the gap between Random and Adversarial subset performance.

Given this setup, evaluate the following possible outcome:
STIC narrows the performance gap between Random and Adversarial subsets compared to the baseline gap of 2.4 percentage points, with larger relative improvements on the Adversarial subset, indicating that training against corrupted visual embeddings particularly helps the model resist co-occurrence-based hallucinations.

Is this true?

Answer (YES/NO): NO